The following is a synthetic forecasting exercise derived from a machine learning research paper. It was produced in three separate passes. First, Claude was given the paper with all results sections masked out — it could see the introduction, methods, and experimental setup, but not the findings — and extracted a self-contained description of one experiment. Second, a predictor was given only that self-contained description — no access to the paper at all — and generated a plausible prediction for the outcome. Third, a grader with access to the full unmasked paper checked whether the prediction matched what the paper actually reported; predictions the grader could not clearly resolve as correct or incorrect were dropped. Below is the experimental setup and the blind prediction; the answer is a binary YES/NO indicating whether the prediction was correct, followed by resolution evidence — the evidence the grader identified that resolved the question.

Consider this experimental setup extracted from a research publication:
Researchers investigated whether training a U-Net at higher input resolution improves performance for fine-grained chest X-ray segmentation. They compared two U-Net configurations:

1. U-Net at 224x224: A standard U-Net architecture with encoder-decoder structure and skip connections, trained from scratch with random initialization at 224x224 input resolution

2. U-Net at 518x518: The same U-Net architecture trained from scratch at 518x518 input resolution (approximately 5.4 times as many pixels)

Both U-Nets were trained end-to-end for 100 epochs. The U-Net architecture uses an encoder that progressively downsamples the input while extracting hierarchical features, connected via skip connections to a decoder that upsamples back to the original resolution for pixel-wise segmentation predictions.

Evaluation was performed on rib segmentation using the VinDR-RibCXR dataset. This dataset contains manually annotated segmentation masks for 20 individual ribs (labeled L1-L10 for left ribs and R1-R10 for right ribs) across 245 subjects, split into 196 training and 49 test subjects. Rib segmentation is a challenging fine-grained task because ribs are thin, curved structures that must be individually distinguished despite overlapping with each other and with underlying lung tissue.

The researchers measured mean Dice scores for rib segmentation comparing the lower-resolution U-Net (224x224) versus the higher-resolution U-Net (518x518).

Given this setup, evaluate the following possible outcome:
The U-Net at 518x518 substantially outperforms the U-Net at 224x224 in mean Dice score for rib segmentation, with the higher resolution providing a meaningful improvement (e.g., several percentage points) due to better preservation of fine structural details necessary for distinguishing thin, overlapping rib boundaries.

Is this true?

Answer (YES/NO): YES